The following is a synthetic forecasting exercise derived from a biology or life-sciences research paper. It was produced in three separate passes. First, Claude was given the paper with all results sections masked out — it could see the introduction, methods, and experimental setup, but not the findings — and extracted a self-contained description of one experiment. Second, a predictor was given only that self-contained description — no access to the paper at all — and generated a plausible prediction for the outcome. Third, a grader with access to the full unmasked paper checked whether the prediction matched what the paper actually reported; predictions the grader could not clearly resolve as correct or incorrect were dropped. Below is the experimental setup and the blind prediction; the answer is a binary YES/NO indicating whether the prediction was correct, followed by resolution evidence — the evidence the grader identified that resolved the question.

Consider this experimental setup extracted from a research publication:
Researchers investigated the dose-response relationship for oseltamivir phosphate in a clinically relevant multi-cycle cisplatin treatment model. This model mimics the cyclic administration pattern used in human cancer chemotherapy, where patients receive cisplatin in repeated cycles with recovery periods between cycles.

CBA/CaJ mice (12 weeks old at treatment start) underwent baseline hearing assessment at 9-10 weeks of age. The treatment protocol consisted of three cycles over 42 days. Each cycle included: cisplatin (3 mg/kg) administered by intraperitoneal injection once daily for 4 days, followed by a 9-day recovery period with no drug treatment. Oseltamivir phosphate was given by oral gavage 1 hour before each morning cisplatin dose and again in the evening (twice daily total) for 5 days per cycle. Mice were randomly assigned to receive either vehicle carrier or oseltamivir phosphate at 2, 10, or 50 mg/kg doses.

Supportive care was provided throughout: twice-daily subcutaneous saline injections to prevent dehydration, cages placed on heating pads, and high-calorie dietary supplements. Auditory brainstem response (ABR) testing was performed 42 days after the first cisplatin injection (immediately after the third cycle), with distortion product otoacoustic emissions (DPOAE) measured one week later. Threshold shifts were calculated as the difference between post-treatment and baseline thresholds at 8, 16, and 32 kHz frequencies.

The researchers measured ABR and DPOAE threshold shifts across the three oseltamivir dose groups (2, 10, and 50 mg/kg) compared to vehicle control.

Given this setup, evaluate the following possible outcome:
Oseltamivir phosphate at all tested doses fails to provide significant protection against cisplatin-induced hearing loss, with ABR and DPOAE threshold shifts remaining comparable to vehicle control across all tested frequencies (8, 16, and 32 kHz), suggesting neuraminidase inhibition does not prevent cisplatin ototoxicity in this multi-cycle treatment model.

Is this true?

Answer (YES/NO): NO